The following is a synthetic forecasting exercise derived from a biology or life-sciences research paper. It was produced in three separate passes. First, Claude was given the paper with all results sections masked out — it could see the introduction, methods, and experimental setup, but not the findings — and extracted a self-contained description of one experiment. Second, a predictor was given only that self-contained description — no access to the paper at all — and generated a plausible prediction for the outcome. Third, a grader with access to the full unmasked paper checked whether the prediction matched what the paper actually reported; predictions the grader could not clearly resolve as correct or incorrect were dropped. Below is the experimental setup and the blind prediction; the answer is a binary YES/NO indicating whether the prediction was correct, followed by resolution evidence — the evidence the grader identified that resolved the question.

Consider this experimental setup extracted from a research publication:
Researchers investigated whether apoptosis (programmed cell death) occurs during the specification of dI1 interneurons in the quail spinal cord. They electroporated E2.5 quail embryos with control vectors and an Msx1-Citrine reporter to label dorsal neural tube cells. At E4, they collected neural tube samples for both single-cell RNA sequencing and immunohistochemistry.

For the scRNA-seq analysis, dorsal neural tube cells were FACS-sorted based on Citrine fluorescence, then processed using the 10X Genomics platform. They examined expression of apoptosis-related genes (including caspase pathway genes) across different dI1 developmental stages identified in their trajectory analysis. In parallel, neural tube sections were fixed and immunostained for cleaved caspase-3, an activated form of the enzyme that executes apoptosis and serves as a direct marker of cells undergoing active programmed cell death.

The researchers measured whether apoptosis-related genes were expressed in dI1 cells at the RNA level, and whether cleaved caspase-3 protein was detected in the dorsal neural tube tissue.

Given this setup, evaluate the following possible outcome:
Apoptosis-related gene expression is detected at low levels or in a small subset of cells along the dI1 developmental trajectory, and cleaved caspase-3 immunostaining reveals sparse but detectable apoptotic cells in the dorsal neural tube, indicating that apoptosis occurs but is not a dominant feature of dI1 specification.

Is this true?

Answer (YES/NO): NO